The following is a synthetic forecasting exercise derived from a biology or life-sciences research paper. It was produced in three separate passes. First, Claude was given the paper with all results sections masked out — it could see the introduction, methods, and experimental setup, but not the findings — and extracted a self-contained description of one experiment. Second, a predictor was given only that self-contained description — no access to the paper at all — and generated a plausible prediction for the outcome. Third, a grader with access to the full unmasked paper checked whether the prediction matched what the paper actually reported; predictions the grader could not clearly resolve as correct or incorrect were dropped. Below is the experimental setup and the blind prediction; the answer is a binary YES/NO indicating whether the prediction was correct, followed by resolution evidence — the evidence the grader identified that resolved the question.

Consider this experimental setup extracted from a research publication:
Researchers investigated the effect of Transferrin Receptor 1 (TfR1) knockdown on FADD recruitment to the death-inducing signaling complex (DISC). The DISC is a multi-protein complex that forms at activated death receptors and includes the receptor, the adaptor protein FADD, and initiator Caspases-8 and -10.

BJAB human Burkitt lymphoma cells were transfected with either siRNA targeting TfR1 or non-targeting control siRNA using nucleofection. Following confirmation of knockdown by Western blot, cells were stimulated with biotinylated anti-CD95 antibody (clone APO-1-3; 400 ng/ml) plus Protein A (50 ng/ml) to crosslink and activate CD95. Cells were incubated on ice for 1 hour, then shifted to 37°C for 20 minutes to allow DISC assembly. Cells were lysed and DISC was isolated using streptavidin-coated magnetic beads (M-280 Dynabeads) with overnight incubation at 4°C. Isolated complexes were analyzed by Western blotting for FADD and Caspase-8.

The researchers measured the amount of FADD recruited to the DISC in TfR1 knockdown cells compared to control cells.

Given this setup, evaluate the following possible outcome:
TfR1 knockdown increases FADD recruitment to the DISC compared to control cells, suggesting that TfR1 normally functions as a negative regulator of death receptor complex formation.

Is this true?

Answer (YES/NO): NO